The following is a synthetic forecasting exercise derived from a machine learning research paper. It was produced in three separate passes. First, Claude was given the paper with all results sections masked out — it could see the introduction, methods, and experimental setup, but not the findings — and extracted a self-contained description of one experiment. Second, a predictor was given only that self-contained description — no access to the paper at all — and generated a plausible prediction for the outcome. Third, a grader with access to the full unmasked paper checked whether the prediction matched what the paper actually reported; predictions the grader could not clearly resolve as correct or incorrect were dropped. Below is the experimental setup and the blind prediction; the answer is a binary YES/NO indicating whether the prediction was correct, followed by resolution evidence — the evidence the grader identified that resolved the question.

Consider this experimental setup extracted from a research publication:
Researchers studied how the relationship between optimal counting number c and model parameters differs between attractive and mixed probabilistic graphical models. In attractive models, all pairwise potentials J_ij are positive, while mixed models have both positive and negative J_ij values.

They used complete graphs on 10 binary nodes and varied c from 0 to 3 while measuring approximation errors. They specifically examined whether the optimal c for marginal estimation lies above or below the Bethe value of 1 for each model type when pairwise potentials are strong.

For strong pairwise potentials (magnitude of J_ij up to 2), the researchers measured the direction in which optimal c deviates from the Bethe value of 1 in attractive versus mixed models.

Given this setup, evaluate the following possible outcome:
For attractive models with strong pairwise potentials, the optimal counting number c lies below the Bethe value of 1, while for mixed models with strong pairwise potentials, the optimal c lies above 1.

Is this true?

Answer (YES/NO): YES